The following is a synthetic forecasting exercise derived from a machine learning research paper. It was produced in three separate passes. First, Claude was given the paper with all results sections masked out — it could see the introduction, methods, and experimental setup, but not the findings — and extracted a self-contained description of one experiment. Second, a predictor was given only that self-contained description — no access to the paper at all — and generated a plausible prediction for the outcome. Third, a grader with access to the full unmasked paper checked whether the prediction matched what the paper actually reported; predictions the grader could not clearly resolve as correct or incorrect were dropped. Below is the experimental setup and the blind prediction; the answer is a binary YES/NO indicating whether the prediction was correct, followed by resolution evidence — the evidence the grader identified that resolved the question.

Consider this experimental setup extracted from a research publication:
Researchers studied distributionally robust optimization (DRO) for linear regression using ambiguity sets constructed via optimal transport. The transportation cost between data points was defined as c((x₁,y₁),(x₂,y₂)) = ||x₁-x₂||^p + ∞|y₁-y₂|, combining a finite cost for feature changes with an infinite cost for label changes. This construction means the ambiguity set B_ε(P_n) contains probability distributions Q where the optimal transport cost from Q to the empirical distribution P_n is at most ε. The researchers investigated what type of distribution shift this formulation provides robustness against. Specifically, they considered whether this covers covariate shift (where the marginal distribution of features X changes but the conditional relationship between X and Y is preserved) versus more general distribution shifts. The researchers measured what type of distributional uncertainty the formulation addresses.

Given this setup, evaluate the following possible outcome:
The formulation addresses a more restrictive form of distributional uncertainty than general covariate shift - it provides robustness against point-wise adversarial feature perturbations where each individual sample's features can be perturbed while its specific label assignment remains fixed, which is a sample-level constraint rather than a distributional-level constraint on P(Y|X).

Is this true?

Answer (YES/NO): NO